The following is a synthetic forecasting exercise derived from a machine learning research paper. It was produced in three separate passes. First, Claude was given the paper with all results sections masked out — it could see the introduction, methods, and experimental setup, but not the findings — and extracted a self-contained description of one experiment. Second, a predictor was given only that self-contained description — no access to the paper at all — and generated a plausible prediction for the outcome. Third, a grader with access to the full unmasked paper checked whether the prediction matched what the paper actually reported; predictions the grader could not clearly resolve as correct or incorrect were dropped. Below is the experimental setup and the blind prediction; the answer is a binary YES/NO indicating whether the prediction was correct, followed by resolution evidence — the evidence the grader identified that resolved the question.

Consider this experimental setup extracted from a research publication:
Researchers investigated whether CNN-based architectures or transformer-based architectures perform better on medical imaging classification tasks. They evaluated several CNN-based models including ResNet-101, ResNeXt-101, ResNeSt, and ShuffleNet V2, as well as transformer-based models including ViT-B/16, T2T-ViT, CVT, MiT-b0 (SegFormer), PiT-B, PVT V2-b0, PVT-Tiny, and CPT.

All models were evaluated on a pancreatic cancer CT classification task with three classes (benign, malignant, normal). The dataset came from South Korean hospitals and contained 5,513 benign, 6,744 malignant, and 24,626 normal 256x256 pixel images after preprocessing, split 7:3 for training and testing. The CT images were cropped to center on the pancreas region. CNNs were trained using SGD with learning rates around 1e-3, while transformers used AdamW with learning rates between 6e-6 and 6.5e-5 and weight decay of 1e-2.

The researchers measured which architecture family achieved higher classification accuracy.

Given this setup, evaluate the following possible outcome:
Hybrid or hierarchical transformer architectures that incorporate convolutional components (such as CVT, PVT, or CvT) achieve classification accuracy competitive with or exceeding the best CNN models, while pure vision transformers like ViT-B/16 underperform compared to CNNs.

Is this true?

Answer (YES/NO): NO